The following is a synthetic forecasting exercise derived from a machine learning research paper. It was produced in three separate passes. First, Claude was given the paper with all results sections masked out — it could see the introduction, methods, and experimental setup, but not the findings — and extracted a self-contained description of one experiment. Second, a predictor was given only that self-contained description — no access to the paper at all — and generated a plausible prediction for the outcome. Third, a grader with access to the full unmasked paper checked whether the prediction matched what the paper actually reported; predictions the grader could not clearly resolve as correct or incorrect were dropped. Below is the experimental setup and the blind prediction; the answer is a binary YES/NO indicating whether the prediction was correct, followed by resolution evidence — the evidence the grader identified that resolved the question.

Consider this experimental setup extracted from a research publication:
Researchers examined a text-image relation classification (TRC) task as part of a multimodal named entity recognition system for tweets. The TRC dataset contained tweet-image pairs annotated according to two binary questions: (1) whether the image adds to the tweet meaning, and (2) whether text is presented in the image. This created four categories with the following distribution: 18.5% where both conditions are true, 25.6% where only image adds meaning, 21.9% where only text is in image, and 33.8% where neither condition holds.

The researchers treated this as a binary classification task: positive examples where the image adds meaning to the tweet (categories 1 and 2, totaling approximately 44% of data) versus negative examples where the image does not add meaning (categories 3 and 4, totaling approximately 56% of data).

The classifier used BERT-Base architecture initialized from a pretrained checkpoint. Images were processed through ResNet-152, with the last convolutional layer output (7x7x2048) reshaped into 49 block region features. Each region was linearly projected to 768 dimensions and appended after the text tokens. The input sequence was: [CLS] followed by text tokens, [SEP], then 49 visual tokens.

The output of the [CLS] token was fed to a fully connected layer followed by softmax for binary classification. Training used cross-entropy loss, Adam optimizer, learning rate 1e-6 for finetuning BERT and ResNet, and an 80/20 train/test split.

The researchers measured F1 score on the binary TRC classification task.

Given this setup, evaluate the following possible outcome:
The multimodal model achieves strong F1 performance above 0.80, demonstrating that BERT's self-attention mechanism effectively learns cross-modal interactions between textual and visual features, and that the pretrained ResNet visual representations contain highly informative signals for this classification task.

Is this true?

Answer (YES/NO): YES